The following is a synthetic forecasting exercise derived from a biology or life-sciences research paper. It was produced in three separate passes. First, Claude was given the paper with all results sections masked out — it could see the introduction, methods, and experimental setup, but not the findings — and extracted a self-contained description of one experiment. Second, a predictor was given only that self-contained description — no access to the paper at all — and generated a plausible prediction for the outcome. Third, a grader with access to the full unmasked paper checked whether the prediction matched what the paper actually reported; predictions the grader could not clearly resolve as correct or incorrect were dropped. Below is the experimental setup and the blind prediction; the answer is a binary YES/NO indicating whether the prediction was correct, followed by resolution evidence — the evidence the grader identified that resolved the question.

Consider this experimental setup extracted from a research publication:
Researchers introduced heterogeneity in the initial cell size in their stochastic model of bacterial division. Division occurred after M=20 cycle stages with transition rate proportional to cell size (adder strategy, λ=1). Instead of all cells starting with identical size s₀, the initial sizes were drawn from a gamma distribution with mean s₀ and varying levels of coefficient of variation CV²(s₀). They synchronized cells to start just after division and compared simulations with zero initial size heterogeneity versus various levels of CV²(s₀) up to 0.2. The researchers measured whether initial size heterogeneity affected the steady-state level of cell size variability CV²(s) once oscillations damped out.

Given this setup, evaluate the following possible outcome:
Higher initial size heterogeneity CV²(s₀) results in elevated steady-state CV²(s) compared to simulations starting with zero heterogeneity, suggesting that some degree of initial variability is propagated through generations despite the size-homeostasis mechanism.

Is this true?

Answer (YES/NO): NO